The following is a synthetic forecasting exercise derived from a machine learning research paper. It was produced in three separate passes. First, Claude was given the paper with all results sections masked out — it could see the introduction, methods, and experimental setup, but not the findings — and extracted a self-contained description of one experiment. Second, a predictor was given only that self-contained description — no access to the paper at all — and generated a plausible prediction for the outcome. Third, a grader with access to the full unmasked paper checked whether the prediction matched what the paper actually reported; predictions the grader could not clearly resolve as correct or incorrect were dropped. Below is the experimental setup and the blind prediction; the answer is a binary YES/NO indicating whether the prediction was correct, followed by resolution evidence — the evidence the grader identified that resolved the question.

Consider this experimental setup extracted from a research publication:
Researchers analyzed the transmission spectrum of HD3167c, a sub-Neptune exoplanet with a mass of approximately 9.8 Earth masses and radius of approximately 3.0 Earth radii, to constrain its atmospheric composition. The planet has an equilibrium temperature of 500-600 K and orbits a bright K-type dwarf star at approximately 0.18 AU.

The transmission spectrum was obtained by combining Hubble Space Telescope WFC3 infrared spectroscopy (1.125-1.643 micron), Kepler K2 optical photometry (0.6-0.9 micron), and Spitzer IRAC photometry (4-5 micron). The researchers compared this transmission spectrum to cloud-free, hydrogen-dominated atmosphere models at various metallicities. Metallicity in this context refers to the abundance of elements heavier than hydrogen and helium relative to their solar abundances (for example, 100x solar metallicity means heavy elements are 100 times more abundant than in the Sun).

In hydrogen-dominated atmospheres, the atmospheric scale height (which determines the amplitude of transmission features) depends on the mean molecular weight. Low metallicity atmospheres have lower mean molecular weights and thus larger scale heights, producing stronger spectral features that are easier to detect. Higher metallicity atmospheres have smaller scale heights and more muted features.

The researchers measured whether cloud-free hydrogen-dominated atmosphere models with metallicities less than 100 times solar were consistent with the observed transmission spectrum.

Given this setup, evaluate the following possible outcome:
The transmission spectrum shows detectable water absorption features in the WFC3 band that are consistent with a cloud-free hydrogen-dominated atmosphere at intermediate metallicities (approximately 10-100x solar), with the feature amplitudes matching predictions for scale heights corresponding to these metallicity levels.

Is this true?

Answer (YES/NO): NO